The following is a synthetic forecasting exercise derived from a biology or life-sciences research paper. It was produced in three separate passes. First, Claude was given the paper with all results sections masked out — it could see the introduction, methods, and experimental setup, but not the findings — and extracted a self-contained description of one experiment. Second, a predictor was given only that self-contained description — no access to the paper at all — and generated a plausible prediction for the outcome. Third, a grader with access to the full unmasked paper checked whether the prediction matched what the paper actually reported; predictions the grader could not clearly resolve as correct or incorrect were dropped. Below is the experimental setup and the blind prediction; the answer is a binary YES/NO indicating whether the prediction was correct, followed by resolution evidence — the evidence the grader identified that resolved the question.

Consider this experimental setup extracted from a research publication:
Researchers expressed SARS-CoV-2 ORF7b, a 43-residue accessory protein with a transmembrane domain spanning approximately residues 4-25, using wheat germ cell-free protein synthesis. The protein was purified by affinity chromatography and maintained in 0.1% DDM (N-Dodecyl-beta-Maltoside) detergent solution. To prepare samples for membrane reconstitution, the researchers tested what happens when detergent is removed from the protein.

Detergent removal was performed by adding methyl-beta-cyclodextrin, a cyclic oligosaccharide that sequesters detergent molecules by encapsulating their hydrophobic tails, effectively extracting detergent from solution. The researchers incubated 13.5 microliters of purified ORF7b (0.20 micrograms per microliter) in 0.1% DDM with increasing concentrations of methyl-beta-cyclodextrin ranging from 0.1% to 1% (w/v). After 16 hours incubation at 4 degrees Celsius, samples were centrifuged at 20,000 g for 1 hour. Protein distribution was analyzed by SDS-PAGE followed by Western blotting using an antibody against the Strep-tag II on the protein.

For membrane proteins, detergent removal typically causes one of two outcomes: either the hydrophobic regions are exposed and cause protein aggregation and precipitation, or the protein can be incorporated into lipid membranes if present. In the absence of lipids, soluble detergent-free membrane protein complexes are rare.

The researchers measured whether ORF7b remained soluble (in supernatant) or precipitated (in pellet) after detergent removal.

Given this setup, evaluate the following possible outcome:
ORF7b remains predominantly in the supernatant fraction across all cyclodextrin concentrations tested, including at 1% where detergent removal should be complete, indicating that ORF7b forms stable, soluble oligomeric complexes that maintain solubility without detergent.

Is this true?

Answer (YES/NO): YES